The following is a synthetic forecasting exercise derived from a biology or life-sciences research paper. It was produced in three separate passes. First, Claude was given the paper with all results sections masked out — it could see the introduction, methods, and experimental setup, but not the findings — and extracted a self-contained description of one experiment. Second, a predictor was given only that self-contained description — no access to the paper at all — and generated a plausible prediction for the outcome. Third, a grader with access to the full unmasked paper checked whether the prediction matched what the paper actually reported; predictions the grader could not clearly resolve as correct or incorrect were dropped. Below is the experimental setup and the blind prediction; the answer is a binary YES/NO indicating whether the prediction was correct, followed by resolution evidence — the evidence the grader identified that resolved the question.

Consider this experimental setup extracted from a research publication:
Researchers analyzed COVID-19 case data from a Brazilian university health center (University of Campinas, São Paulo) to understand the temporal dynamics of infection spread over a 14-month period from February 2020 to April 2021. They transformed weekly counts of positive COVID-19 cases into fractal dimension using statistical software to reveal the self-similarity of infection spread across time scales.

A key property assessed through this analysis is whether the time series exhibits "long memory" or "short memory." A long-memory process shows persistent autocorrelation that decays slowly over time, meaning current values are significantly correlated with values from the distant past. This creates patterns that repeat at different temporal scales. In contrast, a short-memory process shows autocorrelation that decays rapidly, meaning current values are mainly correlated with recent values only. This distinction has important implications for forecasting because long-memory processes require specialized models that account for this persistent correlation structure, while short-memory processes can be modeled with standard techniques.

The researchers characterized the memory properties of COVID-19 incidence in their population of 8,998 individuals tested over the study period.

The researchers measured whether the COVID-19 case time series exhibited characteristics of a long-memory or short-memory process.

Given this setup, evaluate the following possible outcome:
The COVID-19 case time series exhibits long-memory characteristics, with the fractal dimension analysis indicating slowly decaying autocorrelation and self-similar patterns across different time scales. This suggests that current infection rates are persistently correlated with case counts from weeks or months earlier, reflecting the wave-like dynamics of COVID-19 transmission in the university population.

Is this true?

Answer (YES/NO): YES